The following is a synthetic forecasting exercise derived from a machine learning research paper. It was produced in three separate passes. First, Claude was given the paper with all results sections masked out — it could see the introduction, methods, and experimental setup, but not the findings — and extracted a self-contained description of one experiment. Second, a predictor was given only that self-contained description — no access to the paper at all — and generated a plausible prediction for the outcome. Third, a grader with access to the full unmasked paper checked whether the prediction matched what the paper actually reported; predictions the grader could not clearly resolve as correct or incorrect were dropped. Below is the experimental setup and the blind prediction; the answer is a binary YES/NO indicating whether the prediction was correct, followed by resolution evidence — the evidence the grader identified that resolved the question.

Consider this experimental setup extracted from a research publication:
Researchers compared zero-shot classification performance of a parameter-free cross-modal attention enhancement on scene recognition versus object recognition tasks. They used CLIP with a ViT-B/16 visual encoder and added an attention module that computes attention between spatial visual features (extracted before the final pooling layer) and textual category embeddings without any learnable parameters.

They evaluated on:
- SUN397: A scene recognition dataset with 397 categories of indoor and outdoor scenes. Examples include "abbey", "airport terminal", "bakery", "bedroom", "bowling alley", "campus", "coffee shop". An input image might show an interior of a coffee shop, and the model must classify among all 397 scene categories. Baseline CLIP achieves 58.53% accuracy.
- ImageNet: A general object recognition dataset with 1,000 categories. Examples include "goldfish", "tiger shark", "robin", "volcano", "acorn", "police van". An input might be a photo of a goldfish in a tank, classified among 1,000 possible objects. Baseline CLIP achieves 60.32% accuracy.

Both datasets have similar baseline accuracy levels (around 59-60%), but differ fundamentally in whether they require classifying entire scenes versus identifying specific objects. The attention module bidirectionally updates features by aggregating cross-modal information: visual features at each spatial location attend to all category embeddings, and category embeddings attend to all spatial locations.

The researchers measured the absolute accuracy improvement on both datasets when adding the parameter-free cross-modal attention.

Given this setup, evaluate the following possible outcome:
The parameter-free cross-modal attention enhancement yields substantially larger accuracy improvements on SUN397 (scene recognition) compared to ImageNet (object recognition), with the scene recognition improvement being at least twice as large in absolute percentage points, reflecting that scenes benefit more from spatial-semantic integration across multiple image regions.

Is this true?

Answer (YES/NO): NO